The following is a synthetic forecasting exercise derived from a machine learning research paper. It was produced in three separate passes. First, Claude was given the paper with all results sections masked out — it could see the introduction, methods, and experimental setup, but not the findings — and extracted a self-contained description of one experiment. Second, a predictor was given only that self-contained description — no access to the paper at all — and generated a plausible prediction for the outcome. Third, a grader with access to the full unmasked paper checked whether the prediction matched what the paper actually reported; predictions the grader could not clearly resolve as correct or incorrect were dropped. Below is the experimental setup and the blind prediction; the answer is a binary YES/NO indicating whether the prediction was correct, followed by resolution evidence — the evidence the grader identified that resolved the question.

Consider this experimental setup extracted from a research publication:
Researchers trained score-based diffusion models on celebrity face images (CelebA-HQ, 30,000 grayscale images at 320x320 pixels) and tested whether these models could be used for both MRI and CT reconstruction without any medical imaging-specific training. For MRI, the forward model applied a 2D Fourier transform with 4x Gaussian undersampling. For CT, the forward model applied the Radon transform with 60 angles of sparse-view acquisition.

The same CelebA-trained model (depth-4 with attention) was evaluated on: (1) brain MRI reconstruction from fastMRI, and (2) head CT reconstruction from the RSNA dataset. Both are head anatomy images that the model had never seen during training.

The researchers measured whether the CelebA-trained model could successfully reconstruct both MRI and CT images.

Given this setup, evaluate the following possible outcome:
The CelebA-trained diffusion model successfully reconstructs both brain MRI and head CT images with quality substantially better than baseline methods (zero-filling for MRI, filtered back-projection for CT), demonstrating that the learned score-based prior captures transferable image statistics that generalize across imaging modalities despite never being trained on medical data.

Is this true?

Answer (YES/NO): NO